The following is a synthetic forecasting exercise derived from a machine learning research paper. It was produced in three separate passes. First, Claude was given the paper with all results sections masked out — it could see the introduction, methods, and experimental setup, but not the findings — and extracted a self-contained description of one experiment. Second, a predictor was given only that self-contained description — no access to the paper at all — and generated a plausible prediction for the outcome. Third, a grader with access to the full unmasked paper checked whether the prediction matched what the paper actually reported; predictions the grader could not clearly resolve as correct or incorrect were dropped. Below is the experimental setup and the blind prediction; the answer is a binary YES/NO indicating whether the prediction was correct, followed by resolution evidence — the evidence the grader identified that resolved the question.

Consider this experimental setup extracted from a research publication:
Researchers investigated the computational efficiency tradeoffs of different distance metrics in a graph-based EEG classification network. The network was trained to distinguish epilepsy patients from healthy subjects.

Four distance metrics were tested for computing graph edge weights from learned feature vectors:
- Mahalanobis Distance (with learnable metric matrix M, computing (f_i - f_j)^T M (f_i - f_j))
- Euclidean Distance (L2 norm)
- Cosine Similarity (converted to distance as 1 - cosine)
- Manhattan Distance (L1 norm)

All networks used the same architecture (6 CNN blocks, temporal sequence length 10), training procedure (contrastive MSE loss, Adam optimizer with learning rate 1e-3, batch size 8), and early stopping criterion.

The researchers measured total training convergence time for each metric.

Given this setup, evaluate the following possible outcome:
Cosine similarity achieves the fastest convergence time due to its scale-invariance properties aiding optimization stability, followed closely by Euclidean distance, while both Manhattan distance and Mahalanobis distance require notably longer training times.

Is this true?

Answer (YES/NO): NO